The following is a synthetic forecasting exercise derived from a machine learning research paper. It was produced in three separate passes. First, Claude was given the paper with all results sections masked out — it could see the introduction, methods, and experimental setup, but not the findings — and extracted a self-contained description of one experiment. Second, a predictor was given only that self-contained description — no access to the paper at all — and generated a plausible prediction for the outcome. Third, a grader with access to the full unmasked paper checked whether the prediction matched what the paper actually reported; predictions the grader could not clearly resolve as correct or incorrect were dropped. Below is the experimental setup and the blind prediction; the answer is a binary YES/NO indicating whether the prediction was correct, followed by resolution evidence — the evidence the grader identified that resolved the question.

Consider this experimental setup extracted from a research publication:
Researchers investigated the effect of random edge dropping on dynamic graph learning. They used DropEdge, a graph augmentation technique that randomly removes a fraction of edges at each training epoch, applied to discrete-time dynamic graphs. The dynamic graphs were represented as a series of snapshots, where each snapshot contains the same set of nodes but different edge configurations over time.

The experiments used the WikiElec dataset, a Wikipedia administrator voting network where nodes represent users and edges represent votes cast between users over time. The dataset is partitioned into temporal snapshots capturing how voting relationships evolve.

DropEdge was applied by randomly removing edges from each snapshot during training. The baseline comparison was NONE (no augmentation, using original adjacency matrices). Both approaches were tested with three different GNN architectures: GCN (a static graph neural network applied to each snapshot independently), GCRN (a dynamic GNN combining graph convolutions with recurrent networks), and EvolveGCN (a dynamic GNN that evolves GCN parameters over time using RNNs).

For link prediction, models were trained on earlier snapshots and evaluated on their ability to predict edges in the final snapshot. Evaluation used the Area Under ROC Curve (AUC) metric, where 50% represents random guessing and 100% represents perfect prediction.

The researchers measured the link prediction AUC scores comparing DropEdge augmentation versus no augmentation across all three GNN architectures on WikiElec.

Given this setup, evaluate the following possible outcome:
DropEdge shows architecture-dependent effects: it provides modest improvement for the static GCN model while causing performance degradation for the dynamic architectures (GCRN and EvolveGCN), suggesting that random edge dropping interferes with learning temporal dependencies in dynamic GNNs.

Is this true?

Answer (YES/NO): NO